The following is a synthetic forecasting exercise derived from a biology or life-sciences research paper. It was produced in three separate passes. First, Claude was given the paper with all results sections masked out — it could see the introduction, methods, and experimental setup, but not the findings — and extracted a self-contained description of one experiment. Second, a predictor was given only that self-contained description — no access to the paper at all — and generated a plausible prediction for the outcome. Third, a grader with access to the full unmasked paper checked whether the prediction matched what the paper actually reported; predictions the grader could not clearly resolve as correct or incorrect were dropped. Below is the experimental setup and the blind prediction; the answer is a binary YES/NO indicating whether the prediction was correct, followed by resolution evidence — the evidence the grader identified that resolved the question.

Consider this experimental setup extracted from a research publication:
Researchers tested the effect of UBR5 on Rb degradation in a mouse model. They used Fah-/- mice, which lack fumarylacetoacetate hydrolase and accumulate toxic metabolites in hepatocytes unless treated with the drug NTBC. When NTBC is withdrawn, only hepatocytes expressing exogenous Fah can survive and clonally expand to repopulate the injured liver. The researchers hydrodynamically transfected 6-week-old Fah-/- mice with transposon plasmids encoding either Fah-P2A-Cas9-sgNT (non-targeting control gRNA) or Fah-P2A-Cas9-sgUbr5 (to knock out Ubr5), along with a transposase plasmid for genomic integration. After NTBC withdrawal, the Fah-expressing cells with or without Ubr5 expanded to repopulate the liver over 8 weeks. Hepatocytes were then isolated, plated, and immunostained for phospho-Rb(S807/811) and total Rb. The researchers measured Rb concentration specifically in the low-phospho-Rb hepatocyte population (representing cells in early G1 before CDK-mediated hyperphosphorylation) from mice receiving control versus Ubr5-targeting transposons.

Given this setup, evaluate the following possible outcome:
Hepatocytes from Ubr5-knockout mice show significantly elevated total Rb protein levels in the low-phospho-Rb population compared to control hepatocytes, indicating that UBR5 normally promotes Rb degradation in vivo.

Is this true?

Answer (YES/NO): YES